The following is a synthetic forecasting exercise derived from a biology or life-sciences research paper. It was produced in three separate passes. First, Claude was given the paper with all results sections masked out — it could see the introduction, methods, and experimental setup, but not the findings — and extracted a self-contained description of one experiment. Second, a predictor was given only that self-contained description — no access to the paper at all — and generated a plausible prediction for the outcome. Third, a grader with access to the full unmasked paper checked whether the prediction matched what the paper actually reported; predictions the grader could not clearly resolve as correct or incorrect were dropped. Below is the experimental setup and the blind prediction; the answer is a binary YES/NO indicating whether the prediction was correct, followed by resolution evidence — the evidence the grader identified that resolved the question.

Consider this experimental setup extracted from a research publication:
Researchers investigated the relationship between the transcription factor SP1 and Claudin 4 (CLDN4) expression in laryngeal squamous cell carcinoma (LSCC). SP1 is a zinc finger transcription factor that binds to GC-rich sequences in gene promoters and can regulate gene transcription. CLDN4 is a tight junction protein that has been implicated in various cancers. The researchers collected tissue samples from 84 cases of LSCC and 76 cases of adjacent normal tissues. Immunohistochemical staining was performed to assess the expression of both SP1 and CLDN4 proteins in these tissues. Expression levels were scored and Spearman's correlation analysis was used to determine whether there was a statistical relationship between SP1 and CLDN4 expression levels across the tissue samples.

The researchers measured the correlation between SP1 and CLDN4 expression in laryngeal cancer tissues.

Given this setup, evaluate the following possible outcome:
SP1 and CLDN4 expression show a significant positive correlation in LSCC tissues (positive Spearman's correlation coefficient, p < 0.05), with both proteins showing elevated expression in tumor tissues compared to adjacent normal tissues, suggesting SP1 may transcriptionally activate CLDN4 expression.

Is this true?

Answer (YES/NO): NO